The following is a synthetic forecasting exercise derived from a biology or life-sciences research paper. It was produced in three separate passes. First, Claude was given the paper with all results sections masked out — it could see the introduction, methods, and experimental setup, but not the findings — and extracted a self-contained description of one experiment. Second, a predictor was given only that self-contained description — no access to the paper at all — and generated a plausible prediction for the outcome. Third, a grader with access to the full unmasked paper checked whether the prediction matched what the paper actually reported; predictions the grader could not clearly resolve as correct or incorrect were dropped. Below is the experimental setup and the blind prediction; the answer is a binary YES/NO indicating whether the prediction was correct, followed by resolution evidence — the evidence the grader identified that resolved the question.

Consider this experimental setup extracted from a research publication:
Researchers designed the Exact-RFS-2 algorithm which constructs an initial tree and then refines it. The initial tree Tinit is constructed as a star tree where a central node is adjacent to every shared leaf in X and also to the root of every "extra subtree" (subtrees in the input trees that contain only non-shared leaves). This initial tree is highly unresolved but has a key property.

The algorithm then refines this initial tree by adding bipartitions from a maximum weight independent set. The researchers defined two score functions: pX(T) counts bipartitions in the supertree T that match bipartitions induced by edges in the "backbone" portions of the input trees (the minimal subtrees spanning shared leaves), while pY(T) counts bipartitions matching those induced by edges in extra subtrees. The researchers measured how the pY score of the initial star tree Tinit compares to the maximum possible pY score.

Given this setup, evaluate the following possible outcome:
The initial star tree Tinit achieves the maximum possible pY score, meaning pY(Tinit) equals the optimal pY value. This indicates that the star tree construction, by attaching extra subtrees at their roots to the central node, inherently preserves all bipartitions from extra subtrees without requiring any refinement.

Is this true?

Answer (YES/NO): YES